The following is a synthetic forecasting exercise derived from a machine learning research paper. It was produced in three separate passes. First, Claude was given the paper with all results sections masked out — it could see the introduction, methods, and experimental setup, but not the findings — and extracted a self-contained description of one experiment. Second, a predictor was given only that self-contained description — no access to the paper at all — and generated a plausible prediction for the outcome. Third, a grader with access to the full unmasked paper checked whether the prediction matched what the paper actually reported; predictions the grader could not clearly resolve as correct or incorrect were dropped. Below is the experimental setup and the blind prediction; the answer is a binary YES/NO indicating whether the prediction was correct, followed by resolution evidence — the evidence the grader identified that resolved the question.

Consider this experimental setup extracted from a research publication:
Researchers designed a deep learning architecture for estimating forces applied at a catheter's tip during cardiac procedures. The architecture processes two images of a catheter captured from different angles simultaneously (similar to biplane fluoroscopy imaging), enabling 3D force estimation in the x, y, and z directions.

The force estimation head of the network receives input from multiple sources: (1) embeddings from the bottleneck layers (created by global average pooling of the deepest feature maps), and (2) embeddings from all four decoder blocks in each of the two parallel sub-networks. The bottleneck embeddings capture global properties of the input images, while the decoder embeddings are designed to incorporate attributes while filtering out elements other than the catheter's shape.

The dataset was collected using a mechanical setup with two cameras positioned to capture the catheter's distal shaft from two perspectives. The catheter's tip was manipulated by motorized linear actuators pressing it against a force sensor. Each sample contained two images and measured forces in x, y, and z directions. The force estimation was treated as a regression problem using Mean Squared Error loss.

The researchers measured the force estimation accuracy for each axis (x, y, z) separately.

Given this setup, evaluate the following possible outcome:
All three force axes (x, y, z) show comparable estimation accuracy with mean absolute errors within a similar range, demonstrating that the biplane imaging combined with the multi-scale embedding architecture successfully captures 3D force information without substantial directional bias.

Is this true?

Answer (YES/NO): NO